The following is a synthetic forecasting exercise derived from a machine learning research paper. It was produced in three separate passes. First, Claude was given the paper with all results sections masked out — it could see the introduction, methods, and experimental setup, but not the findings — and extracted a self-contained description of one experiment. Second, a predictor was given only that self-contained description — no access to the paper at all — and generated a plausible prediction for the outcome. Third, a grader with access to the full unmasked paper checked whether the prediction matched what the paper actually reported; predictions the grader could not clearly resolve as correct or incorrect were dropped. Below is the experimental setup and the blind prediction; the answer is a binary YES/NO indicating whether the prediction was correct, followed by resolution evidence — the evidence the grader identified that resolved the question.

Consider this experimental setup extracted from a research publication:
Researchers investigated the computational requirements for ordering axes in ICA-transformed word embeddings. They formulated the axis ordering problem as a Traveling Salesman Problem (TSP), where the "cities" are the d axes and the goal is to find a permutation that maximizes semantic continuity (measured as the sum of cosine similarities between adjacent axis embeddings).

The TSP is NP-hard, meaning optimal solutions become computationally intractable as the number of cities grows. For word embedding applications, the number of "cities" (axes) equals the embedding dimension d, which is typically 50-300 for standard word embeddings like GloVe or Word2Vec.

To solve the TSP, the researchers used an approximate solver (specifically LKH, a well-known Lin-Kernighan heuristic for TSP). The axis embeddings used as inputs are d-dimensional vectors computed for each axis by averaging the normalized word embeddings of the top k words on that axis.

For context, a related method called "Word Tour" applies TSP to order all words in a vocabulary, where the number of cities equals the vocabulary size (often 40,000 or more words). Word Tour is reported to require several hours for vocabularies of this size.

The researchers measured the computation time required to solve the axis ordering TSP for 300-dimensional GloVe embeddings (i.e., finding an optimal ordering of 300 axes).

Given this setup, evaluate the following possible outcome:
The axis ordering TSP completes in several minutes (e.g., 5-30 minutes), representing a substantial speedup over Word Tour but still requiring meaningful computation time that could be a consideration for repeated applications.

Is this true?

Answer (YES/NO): NO